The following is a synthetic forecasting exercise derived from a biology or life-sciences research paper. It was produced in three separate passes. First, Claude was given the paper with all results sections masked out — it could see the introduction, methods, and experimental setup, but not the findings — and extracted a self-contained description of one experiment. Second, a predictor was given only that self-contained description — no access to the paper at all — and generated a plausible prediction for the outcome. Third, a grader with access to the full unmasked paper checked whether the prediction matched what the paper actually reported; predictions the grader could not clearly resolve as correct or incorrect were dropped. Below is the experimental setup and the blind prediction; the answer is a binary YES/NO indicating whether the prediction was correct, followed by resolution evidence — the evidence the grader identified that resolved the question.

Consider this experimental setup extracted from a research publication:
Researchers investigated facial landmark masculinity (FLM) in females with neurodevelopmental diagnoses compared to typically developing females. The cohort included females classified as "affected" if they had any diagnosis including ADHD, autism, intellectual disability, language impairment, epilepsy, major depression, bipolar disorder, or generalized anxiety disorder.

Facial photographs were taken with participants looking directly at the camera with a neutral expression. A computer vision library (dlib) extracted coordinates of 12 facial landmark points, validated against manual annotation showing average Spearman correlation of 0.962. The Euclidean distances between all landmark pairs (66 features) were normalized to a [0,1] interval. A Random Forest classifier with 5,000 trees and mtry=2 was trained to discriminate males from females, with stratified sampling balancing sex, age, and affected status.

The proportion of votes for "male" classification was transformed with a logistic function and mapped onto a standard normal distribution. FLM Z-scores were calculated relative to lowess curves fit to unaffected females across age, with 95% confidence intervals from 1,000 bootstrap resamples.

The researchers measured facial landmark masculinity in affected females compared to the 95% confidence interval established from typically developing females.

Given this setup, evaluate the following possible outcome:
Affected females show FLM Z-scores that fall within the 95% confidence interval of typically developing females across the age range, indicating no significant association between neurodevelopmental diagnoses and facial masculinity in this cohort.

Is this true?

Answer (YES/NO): NO